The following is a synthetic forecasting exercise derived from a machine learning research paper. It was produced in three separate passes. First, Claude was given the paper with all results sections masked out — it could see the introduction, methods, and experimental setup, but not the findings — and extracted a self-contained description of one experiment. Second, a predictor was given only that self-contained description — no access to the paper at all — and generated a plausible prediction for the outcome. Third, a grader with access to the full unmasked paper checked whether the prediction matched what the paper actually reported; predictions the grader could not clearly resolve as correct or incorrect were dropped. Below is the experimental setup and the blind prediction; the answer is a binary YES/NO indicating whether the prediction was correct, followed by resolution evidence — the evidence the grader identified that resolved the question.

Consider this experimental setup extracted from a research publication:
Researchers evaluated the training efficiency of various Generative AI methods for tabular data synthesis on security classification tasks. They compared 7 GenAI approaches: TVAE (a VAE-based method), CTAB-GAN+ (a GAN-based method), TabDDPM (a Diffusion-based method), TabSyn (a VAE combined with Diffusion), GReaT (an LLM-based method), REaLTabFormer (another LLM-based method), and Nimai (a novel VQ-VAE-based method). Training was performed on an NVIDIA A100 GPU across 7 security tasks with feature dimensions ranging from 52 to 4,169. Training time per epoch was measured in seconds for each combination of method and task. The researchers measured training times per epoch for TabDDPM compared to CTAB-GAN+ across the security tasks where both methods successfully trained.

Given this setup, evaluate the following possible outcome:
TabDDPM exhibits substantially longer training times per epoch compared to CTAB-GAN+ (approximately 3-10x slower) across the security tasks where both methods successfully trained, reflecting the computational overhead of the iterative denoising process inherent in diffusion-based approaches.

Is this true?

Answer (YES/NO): NO